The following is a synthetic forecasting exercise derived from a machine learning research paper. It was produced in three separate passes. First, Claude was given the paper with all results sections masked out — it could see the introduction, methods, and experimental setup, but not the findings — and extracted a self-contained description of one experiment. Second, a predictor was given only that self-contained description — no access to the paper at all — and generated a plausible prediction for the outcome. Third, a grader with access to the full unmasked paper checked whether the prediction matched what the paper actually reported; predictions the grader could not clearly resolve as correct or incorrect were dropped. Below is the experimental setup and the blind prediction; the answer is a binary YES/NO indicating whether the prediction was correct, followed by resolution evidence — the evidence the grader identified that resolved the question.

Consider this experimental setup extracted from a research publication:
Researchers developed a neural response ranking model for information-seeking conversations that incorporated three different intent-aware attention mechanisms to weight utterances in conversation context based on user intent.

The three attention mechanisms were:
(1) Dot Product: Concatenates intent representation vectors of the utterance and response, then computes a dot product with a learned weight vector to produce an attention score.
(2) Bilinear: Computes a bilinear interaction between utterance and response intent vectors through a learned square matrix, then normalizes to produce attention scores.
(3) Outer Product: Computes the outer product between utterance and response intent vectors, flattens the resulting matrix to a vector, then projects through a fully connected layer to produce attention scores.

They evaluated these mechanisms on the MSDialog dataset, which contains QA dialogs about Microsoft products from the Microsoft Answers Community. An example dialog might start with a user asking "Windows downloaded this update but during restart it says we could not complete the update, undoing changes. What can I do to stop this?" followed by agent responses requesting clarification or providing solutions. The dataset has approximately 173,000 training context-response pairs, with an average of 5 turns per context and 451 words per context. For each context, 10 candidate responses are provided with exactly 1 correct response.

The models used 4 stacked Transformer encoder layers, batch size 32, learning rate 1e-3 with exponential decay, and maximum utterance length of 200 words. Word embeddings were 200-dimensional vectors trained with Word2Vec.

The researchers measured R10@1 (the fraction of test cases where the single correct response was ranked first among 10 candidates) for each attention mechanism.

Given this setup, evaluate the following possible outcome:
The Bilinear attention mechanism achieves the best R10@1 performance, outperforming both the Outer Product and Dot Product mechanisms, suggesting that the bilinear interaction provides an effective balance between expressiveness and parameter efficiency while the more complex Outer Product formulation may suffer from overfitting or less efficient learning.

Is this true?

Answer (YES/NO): YES